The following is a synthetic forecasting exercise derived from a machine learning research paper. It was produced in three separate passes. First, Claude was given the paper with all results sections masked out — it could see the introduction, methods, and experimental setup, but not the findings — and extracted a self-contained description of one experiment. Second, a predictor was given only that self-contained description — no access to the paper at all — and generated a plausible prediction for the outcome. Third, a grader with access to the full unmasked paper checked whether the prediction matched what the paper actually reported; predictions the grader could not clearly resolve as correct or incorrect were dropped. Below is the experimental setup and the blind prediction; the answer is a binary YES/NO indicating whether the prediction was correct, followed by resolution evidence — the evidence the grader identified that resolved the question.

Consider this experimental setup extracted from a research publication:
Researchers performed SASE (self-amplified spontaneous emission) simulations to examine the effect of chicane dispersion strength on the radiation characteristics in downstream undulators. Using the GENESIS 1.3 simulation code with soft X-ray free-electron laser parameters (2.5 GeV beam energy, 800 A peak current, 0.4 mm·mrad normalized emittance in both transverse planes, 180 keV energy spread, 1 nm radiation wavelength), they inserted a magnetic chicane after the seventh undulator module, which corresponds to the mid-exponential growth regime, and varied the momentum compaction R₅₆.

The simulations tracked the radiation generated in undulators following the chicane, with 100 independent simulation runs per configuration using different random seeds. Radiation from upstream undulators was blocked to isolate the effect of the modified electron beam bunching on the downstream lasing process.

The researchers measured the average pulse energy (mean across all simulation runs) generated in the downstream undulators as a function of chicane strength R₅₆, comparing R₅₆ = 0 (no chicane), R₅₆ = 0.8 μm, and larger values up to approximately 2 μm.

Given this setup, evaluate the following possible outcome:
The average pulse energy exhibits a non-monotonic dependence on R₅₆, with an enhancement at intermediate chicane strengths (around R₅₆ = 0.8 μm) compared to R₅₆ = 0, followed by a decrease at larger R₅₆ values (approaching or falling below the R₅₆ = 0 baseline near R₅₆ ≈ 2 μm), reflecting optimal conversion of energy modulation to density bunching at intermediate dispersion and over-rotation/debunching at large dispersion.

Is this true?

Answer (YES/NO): YES